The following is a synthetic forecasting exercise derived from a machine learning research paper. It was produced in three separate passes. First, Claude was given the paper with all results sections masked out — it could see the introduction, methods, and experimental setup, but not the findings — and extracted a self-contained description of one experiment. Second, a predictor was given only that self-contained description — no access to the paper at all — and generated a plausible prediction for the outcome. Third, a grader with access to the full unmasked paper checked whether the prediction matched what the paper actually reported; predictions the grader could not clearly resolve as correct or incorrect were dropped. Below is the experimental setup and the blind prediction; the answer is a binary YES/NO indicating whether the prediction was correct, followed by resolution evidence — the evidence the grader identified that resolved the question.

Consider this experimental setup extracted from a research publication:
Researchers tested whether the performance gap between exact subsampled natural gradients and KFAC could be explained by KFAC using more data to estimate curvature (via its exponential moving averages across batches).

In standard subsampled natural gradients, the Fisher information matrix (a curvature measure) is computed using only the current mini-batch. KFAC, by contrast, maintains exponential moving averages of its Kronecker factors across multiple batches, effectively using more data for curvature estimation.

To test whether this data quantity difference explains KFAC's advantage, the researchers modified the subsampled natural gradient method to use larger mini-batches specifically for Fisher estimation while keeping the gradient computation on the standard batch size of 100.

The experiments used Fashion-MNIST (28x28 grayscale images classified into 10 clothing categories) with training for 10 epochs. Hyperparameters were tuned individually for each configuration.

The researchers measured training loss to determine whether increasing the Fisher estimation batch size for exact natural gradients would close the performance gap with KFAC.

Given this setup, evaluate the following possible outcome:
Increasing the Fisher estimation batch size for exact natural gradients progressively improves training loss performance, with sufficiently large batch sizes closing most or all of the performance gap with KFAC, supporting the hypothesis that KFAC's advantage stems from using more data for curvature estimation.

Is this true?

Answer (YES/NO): NO